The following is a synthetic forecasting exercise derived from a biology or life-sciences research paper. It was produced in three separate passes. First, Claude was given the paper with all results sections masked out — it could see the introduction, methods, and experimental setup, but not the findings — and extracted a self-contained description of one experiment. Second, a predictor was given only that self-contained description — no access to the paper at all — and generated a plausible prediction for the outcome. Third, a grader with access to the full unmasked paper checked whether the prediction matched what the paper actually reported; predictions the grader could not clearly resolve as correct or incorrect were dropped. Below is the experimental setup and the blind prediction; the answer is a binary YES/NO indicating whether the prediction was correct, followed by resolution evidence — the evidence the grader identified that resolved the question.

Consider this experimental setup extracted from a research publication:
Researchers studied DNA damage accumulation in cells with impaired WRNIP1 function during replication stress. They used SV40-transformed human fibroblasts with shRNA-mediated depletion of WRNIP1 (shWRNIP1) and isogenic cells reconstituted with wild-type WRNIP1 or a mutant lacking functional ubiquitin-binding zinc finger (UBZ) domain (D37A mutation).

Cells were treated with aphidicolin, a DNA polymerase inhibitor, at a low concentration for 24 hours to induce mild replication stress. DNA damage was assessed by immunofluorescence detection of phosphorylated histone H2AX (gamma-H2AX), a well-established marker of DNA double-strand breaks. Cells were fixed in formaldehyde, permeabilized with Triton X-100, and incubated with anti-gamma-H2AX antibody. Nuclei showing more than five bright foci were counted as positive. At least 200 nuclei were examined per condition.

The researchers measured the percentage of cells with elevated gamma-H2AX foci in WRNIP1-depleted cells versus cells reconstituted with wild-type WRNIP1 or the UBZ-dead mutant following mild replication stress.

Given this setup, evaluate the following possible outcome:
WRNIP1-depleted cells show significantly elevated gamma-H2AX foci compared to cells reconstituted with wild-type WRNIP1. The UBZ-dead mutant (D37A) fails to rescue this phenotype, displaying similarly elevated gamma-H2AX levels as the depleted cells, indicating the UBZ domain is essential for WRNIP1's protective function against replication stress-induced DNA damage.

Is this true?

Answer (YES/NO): YES